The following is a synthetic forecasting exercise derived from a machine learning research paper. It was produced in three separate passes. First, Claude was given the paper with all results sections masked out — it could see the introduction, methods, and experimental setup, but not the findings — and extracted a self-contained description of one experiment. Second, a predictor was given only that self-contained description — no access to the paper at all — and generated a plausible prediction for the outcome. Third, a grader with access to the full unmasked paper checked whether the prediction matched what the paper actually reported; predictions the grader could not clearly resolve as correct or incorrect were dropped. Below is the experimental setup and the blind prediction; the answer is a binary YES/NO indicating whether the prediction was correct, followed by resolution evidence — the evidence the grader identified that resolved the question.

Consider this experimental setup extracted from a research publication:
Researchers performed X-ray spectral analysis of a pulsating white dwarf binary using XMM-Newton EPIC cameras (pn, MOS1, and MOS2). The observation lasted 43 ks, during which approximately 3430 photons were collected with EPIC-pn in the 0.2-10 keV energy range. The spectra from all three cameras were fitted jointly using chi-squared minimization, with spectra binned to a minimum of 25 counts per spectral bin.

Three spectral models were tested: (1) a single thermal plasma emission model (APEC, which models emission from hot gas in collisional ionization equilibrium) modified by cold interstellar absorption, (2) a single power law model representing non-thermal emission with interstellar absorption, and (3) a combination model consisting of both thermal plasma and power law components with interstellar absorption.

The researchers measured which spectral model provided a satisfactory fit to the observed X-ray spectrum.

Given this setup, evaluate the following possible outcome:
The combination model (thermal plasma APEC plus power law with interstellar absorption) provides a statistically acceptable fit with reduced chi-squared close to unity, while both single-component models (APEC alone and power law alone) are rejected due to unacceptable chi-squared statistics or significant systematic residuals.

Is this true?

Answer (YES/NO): YES